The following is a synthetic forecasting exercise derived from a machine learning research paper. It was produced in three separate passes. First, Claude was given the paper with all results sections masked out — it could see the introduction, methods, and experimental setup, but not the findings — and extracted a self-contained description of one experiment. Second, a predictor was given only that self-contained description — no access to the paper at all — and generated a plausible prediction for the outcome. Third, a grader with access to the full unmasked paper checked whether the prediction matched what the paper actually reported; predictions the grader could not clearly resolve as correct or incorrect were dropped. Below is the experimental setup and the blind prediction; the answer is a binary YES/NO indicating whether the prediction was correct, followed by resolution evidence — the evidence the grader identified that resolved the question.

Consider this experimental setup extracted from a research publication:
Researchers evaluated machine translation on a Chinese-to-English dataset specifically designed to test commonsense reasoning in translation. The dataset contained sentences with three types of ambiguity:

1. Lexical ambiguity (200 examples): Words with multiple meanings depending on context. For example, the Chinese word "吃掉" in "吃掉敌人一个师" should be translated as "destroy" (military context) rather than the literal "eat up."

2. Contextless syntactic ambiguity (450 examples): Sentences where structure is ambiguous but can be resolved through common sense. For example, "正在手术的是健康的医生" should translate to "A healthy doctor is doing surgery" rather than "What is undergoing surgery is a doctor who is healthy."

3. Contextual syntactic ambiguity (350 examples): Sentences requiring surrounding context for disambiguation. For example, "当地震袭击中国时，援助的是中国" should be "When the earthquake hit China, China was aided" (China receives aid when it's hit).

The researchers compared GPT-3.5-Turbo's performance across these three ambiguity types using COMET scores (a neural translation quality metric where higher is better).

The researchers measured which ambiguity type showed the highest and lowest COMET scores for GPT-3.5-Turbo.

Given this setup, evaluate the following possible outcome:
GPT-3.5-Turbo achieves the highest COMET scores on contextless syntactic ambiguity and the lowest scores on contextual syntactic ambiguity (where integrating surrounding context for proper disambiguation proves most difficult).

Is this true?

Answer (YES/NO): NO